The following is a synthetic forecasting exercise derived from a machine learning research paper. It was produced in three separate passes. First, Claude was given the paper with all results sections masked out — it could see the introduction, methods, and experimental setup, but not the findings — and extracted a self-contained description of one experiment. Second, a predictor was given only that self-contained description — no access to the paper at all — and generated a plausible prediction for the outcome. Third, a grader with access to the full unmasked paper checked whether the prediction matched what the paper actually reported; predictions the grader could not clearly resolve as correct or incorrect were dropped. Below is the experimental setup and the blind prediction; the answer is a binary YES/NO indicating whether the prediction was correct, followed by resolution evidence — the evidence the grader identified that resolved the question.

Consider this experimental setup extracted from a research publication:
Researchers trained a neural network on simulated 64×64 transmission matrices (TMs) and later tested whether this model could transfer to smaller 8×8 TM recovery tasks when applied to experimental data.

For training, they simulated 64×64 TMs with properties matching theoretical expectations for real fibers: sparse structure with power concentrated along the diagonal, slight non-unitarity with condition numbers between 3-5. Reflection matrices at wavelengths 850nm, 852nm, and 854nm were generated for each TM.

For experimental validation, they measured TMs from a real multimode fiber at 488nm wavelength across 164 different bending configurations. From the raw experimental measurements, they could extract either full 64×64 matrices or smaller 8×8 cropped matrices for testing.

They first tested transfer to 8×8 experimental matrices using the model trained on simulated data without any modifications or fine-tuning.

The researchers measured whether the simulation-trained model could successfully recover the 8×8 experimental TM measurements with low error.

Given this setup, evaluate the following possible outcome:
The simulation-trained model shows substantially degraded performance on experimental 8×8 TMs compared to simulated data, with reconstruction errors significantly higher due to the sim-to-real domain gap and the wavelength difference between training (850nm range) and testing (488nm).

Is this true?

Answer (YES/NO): NO